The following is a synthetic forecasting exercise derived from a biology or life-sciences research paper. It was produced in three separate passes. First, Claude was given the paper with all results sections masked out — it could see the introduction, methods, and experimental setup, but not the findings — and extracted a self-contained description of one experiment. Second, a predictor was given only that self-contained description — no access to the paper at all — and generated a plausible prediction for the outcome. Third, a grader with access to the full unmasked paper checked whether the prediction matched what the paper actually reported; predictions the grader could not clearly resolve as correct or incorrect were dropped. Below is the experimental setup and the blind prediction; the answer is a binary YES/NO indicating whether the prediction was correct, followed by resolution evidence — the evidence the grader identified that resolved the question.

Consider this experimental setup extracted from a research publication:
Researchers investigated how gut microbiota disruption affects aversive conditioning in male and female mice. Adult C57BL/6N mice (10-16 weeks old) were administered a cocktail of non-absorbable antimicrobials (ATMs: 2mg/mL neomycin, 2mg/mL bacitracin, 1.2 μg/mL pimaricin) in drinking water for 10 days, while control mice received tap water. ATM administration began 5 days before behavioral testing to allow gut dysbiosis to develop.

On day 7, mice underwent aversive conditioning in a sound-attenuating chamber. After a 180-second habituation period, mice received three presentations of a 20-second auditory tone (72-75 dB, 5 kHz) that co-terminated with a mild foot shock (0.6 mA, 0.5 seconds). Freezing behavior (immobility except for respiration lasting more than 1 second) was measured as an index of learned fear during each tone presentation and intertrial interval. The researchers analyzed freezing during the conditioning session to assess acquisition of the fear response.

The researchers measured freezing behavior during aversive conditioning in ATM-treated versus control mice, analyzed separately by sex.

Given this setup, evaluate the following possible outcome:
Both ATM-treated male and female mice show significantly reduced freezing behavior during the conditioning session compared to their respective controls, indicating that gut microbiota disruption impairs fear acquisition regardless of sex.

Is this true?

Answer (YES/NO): NO